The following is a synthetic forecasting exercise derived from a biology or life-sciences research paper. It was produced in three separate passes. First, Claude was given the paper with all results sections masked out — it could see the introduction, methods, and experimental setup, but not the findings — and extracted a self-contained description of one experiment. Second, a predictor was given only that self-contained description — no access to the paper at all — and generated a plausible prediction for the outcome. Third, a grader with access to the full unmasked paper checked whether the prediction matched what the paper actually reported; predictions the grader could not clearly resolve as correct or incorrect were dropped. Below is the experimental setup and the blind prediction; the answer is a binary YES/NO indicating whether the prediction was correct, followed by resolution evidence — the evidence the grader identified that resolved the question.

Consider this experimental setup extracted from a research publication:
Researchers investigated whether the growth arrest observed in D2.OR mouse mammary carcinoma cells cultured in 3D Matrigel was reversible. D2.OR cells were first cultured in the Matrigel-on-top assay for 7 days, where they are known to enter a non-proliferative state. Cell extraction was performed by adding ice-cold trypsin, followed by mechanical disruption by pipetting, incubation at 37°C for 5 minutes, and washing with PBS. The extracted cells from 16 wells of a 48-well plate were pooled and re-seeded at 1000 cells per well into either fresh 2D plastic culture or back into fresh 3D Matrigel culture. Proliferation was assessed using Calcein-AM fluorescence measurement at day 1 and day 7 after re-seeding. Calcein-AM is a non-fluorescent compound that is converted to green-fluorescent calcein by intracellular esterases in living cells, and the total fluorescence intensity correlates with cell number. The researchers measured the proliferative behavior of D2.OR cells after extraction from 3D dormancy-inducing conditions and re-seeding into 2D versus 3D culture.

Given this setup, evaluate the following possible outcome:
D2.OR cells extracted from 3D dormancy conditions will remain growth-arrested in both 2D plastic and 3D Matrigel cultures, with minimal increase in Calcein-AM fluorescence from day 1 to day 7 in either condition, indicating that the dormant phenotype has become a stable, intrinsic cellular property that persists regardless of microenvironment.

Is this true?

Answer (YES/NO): NO